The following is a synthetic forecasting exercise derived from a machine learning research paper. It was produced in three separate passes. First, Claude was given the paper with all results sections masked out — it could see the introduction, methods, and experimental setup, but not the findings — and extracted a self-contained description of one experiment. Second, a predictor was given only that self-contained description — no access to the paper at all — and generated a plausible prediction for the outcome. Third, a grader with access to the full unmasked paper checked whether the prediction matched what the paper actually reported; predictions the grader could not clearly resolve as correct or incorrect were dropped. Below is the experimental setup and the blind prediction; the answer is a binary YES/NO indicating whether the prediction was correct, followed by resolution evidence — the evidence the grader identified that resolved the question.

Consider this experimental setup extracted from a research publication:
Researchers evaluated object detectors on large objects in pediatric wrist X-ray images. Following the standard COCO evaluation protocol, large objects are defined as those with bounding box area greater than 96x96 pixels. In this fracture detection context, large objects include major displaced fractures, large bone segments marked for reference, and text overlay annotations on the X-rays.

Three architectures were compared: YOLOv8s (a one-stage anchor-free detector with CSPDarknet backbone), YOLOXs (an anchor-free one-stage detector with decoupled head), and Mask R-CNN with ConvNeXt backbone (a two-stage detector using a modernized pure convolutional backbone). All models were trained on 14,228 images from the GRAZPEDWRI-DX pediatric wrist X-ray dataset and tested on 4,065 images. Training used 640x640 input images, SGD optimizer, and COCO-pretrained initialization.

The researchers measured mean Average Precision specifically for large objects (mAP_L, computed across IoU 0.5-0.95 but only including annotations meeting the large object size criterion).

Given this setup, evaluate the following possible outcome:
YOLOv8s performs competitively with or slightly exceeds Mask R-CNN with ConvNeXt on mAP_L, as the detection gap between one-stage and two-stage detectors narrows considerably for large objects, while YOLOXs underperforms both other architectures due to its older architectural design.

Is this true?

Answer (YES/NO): NO